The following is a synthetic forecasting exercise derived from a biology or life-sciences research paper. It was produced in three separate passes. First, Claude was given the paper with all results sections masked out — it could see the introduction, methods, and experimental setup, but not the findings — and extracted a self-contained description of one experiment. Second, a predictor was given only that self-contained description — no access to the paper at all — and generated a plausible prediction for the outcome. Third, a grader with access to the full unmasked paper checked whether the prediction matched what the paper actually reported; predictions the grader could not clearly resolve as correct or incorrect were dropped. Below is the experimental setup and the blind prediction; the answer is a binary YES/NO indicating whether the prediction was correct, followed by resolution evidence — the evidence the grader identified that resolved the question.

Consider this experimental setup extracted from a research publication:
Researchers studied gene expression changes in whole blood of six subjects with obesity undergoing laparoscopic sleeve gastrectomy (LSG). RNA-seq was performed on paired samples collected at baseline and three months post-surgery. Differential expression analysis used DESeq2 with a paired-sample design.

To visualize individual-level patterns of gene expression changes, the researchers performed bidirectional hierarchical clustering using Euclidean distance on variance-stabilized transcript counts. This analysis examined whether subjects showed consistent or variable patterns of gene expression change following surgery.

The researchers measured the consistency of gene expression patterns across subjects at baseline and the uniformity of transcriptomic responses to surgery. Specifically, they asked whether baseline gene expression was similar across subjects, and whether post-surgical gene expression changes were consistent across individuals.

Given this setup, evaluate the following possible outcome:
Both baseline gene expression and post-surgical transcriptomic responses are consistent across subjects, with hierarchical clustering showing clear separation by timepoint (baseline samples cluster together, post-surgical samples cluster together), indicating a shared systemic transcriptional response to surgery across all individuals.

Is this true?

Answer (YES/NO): NO